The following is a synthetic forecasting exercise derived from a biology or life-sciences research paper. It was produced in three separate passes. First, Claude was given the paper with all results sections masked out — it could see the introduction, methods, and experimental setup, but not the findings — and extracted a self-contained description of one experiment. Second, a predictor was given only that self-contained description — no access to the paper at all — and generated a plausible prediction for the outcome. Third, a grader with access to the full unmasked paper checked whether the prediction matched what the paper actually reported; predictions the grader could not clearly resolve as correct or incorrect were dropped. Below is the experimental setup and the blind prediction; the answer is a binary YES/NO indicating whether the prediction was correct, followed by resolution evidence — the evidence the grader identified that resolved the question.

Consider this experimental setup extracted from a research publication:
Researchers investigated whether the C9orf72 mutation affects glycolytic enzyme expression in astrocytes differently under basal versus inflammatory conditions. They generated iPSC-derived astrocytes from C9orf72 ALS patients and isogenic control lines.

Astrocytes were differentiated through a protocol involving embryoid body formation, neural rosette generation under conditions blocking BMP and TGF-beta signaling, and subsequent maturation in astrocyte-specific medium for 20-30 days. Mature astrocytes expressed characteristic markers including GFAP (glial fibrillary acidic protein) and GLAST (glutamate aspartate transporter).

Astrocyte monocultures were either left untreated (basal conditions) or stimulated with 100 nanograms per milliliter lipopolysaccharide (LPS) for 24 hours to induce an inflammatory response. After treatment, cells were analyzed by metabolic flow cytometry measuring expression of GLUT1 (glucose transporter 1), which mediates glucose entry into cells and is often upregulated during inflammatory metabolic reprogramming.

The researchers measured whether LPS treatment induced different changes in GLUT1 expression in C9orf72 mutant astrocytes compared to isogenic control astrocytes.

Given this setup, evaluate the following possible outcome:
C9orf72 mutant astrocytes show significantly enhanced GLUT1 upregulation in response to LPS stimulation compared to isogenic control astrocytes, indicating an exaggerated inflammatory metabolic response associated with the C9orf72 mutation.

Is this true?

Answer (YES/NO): NO